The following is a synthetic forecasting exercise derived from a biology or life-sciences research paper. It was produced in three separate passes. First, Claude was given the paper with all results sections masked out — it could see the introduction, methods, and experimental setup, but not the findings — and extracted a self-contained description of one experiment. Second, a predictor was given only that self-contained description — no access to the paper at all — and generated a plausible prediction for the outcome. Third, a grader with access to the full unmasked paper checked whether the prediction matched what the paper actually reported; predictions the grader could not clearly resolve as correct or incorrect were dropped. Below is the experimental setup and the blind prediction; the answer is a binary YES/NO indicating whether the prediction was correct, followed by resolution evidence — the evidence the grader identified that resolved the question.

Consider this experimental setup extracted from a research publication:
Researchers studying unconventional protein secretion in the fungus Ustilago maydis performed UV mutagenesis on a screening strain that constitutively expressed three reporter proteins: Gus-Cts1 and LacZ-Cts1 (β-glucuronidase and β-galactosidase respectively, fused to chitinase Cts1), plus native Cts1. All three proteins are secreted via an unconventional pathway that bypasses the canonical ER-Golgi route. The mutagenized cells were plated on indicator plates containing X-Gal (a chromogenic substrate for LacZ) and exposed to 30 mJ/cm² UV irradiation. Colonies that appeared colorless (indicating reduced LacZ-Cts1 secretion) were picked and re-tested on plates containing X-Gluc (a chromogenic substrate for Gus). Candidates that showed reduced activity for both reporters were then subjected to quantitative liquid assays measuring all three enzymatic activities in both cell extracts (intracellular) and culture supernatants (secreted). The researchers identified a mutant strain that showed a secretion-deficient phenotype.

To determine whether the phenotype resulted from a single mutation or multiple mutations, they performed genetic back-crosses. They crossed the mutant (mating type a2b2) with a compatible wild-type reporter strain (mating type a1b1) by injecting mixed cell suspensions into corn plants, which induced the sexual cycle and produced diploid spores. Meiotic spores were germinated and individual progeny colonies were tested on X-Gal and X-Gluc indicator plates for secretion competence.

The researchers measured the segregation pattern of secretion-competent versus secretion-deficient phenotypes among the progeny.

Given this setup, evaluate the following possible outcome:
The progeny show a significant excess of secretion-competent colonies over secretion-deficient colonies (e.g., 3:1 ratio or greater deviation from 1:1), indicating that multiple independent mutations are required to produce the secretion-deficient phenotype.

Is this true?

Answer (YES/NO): NO